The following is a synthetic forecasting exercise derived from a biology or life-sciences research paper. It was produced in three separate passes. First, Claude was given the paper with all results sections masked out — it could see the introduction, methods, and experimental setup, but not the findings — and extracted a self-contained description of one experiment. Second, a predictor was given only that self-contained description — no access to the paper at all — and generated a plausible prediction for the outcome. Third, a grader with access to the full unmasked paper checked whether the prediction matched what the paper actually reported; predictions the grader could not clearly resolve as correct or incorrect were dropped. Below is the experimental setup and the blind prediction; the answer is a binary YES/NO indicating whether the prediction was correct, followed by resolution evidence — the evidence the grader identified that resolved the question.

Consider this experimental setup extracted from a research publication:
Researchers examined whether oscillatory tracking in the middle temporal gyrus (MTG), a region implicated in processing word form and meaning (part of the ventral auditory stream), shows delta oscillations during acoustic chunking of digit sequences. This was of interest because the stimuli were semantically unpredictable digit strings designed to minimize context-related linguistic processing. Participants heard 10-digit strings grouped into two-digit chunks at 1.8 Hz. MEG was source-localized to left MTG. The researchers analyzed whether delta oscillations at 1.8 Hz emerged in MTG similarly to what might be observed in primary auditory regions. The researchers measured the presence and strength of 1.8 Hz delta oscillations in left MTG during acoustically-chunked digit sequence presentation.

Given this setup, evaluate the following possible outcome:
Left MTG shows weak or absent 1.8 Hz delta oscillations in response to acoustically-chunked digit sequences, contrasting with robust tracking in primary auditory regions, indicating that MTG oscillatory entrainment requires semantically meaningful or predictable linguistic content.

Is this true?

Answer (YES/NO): NO